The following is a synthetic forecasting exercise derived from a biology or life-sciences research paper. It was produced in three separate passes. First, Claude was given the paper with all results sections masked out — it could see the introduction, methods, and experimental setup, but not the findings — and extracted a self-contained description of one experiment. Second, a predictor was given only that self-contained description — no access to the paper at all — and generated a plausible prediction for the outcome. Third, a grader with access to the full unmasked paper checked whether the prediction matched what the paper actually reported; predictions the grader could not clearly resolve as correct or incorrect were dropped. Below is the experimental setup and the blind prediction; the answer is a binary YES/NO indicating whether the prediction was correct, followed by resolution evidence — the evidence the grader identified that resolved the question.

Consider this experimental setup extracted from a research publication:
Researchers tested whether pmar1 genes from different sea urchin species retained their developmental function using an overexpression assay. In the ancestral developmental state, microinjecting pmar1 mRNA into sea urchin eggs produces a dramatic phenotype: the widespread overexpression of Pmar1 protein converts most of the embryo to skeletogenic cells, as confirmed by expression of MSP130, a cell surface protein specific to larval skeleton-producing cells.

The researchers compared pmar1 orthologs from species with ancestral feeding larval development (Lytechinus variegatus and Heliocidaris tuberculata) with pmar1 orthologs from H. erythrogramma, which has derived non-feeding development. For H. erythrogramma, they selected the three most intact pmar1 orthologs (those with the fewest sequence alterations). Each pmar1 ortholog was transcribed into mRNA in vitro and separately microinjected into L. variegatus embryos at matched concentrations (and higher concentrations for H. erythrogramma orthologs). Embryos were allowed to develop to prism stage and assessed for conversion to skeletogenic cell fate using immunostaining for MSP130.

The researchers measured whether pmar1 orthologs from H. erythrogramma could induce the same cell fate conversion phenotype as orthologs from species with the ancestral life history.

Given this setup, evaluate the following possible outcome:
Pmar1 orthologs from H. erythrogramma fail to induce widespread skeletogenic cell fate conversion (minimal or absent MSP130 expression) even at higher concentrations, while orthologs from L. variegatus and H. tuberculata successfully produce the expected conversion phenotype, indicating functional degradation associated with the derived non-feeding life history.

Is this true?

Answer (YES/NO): YES